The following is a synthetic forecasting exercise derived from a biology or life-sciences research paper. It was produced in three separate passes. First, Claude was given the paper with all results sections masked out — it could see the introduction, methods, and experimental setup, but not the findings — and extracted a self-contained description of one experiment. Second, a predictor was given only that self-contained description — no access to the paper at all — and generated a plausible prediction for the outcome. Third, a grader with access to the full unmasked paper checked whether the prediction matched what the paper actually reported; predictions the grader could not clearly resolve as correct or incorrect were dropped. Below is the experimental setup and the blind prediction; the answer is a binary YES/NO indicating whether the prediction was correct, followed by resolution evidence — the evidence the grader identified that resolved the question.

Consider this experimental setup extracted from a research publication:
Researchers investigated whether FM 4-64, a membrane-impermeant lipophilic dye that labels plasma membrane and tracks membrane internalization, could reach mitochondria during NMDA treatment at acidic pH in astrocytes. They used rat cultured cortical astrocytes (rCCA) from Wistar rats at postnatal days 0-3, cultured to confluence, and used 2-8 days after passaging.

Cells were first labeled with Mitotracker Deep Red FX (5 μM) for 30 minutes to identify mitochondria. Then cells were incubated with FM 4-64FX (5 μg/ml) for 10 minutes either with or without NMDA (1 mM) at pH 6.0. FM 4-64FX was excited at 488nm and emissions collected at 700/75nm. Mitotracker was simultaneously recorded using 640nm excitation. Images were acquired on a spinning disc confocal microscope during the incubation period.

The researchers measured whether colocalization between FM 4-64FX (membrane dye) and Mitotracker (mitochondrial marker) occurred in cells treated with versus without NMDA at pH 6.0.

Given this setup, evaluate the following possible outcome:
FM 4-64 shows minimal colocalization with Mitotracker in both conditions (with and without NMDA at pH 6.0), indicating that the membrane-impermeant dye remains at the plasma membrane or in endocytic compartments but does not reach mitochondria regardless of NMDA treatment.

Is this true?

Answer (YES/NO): NO